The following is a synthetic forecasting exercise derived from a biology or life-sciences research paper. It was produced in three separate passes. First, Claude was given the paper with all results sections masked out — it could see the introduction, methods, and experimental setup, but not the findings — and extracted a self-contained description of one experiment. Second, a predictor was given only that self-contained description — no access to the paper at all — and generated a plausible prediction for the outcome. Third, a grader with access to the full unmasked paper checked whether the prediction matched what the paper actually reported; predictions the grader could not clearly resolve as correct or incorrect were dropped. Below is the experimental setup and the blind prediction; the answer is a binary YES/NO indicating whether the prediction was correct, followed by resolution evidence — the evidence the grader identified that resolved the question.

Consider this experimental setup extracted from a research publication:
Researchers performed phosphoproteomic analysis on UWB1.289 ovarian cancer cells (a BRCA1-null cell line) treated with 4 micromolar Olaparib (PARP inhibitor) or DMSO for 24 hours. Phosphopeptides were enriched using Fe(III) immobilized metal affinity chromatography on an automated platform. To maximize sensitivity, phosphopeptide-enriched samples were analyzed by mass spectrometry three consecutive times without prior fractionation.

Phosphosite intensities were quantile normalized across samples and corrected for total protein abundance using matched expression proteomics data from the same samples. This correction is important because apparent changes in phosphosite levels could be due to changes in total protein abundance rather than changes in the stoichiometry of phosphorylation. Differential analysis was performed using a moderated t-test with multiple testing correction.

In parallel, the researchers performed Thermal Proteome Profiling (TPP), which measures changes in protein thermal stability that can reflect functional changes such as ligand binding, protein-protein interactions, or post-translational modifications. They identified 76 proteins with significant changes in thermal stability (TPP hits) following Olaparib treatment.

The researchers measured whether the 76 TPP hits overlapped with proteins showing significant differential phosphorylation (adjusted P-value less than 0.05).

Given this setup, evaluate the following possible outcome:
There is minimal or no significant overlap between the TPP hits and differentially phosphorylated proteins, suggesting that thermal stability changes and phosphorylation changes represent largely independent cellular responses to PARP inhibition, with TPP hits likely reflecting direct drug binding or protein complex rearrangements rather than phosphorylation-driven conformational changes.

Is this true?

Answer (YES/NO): NO